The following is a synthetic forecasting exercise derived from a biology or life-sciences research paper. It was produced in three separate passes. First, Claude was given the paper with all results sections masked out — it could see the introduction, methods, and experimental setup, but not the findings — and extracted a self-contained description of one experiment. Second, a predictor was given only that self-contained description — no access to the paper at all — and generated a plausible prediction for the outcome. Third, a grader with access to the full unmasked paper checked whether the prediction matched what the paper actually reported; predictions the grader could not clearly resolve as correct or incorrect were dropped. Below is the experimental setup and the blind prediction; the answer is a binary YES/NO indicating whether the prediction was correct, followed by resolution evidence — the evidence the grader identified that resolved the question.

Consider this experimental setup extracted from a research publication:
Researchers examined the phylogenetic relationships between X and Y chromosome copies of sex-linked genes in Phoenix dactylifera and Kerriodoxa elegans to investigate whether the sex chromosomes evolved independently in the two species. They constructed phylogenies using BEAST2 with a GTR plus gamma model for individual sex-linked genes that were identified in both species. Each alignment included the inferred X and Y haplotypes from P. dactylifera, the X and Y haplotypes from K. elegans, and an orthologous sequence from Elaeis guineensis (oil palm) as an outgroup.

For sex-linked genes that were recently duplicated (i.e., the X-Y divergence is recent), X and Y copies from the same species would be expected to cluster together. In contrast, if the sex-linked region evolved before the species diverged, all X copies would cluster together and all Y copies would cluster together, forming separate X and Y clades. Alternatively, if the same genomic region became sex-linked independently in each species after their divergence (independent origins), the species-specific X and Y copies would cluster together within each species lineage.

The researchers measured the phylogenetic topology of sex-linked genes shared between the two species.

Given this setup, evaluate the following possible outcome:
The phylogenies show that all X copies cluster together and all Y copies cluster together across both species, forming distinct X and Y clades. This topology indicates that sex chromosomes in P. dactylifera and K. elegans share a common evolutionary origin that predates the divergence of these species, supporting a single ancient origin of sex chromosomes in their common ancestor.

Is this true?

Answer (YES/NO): NO